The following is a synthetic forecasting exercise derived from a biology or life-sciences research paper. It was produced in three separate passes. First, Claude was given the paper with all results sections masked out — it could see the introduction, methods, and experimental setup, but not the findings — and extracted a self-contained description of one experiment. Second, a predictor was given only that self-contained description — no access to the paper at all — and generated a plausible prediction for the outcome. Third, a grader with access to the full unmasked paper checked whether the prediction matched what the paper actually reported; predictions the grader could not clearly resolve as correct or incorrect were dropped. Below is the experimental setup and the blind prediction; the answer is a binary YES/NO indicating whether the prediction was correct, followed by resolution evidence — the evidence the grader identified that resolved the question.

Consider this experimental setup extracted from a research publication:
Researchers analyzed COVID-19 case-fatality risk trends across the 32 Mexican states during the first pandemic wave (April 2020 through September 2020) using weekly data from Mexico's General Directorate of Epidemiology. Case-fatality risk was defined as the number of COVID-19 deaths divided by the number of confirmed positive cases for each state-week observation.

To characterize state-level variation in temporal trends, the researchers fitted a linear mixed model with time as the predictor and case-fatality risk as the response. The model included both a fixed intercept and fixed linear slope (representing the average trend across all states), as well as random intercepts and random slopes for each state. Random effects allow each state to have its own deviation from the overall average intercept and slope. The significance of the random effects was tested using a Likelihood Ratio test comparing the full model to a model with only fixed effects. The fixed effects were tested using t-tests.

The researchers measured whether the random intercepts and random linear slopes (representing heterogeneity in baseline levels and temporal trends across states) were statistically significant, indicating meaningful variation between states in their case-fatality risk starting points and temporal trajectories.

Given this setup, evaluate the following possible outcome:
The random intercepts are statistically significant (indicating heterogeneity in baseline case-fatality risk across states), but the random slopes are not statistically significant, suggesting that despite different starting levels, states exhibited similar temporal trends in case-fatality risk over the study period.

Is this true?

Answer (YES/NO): NO